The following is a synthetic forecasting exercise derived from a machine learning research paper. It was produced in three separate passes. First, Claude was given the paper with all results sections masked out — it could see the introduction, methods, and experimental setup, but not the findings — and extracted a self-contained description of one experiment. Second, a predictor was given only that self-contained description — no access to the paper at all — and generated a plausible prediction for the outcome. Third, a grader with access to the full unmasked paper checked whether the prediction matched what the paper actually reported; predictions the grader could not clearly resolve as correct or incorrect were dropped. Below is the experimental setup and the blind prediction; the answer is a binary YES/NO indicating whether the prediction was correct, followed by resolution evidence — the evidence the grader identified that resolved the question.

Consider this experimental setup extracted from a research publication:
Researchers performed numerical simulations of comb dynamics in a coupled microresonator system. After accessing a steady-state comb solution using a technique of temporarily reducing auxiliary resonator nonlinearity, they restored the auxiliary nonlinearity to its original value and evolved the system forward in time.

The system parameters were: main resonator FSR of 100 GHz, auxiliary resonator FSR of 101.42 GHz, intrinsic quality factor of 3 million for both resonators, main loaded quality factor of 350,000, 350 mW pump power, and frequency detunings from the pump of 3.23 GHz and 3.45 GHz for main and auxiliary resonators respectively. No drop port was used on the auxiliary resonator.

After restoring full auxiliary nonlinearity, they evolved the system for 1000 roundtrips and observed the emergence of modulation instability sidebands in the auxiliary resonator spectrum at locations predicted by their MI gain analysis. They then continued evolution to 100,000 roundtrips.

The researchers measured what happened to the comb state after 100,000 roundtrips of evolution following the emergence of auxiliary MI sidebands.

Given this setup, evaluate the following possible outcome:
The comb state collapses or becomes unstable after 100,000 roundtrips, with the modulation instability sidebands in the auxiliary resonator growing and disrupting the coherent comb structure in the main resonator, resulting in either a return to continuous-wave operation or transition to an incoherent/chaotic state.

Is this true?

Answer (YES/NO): YES